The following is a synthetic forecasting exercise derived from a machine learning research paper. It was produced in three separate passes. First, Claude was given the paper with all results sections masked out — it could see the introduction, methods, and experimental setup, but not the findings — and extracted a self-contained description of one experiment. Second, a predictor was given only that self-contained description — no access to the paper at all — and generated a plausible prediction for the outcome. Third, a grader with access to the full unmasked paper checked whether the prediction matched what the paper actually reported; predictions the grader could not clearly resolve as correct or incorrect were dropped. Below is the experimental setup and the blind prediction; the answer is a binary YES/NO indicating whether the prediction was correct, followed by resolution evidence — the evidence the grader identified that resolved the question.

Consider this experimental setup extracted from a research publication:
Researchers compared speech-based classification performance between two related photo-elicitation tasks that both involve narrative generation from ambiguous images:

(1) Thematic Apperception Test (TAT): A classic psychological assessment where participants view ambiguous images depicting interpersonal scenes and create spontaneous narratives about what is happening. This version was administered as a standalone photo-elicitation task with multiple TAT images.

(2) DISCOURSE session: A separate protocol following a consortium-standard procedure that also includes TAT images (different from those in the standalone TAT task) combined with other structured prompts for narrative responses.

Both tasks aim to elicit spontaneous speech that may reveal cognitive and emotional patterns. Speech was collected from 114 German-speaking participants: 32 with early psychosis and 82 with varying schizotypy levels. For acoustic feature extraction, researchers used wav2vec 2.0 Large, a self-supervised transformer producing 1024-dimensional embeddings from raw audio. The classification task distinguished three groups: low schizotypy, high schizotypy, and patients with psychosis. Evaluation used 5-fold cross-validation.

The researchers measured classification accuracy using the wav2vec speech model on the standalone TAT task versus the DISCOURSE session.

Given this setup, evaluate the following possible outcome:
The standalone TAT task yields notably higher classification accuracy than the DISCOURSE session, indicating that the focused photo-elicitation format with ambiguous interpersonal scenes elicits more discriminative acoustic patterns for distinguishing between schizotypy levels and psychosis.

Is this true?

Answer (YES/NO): NO